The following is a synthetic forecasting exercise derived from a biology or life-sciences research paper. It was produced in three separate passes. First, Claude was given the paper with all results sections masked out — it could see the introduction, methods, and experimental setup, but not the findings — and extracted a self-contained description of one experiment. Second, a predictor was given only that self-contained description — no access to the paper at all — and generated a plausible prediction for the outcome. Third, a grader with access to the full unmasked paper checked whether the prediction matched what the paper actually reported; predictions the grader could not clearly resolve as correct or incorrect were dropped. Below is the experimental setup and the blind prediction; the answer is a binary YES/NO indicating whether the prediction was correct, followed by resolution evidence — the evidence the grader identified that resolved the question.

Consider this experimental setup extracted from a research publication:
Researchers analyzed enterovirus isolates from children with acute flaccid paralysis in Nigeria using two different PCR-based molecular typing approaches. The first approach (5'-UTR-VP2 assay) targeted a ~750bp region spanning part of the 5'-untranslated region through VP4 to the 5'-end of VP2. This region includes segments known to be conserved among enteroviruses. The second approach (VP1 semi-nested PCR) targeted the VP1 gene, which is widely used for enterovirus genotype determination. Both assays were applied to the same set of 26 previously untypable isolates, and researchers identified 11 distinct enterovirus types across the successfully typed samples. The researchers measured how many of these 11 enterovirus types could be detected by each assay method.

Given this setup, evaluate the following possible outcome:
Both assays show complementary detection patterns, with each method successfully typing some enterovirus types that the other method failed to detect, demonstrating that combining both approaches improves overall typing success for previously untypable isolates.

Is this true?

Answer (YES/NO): YES